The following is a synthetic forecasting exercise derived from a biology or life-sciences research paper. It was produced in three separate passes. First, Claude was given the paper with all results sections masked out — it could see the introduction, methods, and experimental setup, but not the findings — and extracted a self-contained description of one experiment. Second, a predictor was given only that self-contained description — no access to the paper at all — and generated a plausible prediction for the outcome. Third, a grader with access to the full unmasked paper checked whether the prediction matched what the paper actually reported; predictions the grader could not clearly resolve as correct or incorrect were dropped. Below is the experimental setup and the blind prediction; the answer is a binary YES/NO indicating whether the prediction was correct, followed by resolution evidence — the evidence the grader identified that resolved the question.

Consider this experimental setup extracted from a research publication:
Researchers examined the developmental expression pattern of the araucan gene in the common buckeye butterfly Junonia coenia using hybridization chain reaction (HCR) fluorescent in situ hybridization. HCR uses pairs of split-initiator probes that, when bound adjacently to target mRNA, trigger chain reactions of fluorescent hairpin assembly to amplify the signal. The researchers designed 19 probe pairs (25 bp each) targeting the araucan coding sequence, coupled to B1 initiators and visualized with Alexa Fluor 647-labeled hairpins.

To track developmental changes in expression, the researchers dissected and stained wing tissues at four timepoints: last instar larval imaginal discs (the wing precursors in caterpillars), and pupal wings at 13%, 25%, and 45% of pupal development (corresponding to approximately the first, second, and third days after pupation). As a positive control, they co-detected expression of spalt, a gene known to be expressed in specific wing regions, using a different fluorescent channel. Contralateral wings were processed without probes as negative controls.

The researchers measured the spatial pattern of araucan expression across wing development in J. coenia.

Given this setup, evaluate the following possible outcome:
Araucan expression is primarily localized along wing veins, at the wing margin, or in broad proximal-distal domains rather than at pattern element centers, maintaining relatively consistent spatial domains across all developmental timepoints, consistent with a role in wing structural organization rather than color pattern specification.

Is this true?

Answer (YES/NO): NO